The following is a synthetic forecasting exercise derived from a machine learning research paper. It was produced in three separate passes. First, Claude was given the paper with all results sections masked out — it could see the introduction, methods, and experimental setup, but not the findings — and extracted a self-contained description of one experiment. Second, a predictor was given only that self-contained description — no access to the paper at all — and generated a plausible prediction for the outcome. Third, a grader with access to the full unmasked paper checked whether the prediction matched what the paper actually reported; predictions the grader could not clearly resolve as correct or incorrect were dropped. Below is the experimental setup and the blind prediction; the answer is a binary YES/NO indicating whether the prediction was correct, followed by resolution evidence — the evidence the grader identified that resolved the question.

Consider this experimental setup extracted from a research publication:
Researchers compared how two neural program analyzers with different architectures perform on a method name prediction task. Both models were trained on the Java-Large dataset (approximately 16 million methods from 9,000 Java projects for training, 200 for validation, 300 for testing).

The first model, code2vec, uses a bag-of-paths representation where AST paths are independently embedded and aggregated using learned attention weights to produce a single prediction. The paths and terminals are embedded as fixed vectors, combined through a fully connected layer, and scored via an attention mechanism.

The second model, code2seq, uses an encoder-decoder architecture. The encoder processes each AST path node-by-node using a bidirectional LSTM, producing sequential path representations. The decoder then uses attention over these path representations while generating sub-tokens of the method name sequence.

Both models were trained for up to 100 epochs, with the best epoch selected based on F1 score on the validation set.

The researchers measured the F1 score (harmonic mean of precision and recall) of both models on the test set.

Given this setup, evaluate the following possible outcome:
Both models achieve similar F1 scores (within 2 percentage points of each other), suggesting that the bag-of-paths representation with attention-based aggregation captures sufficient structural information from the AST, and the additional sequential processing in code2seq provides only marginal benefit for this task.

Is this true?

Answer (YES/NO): NO